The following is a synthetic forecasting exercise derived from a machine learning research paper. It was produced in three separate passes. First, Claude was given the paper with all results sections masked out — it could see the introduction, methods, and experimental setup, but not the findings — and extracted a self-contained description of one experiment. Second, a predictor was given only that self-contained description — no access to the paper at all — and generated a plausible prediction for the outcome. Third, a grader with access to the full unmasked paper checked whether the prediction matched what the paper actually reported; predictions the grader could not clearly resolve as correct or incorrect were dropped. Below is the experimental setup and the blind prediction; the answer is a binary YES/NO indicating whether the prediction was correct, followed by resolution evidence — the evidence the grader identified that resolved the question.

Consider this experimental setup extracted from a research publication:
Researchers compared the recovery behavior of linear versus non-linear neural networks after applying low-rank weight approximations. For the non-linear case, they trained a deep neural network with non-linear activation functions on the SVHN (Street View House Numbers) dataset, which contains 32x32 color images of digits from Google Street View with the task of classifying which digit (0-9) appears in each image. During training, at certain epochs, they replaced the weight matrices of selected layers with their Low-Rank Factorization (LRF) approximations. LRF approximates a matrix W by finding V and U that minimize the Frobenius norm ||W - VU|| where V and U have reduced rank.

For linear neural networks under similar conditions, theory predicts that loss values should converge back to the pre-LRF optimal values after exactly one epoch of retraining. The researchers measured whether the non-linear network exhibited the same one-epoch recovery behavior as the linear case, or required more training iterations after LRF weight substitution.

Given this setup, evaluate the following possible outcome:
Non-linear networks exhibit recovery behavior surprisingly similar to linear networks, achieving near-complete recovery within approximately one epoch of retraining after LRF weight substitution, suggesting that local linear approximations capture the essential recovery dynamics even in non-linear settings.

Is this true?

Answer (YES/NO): NO